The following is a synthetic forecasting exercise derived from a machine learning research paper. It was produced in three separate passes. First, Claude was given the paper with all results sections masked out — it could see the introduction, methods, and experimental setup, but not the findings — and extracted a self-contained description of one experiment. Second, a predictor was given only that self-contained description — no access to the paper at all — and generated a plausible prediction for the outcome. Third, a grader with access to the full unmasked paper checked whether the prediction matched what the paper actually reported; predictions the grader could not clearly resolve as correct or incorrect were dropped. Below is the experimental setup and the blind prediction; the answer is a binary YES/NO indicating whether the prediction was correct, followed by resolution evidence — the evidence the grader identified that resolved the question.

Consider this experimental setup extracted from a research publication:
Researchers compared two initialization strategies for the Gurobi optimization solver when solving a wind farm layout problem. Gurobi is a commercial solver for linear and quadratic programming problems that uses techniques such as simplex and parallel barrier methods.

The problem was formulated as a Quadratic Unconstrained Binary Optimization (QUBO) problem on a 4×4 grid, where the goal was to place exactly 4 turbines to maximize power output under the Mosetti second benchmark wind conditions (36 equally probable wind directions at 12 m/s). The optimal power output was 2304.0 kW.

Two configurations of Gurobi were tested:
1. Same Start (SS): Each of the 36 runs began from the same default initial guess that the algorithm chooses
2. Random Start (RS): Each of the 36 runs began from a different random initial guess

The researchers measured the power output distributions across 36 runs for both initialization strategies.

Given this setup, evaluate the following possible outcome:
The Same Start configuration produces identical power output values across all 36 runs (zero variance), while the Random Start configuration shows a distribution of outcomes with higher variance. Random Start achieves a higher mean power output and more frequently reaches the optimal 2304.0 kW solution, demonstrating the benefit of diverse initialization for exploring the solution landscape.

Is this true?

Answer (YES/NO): NO